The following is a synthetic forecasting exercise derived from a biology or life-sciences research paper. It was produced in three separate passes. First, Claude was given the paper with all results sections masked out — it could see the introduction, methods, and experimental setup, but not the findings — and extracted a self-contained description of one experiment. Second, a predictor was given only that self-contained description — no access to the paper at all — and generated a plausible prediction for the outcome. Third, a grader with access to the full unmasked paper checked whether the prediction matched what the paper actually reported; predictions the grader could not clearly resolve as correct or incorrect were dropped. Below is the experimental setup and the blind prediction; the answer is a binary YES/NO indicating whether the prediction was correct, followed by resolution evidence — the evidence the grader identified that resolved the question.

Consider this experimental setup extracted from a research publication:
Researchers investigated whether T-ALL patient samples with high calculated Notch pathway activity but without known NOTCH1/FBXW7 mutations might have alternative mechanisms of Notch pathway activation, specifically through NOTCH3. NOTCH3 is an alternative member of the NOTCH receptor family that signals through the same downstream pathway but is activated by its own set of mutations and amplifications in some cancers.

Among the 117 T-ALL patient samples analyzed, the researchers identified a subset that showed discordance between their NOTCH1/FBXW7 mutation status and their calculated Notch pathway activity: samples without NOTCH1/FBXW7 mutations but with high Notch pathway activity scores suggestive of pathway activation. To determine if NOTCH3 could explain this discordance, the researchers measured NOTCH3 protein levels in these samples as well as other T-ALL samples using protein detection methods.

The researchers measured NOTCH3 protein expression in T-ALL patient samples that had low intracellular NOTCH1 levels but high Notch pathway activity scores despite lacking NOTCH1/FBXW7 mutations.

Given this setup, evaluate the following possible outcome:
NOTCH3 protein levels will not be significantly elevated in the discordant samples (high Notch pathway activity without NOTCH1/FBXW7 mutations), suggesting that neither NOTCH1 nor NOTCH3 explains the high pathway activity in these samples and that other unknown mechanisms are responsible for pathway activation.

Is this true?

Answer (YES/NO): YES